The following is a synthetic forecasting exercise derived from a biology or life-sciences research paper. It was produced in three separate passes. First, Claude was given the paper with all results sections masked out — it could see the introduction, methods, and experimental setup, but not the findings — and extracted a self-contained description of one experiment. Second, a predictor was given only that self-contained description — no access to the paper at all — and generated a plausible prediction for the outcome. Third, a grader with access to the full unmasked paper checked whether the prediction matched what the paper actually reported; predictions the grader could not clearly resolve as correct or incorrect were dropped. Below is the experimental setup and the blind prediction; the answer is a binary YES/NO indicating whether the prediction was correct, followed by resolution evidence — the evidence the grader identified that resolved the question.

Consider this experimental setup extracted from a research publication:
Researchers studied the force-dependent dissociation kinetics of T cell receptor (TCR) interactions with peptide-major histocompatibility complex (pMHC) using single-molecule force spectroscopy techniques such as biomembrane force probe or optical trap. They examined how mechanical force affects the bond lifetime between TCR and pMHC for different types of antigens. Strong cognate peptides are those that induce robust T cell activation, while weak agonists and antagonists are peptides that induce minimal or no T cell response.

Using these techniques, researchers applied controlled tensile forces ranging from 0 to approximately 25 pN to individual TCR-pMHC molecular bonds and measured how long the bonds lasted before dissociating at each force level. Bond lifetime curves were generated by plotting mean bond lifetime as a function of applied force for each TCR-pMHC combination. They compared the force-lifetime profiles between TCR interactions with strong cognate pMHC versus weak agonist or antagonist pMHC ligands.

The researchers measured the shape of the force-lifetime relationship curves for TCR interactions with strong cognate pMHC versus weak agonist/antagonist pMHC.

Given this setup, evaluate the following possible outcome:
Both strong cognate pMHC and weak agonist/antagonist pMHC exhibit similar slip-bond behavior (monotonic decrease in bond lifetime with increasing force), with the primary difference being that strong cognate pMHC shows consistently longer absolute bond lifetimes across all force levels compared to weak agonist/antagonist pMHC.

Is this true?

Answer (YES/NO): NO